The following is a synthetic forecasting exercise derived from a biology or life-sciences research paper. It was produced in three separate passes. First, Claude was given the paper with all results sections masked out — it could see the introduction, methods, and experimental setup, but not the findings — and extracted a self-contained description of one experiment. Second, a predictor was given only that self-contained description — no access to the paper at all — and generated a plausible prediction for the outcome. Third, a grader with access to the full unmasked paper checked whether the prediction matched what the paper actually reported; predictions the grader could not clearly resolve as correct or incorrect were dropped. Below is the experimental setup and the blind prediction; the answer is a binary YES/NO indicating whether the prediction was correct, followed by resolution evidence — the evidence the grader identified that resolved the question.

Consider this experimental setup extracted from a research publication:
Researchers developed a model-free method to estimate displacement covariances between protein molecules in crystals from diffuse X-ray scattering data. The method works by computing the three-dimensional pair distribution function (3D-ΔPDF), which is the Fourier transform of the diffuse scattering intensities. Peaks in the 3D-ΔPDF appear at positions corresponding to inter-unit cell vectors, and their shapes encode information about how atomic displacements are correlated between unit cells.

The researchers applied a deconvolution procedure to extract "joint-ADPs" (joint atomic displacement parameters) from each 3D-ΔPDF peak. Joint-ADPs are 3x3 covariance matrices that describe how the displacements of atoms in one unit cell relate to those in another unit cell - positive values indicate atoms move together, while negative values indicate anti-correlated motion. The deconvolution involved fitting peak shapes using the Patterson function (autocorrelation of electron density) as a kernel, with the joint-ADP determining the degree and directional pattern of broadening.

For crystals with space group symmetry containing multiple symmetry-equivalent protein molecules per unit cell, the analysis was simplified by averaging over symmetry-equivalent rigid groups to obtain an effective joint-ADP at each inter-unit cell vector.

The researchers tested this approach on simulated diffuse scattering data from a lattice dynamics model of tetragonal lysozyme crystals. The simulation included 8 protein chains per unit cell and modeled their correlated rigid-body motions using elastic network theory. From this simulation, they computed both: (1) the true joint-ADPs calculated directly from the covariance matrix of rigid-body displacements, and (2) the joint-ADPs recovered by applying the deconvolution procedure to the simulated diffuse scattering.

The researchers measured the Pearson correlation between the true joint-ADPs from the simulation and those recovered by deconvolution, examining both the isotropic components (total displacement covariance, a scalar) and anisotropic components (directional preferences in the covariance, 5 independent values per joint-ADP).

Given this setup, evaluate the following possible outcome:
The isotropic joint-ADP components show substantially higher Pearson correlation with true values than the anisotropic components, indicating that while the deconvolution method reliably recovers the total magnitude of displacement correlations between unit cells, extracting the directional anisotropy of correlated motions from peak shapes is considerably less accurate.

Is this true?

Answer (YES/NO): NO